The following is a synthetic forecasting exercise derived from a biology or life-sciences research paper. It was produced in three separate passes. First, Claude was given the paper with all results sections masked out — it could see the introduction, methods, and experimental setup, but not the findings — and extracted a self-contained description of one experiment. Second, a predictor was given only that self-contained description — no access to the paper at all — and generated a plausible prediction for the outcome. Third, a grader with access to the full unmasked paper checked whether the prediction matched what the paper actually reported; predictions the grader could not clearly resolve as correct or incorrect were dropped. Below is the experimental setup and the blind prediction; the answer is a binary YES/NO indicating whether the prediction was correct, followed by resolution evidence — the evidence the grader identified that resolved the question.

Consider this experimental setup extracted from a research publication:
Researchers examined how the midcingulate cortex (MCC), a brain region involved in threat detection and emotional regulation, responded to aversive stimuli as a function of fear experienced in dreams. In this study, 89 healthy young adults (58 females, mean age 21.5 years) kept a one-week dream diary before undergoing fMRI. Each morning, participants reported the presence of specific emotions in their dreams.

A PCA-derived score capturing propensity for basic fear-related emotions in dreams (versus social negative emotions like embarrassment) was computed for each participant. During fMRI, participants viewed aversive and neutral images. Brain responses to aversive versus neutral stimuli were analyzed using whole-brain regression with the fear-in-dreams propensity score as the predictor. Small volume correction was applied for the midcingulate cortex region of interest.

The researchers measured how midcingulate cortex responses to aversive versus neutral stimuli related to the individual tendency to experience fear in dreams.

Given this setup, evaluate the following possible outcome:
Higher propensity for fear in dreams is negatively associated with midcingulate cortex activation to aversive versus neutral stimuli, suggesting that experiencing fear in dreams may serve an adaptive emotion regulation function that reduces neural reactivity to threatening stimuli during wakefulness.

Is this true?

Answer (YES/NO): YES